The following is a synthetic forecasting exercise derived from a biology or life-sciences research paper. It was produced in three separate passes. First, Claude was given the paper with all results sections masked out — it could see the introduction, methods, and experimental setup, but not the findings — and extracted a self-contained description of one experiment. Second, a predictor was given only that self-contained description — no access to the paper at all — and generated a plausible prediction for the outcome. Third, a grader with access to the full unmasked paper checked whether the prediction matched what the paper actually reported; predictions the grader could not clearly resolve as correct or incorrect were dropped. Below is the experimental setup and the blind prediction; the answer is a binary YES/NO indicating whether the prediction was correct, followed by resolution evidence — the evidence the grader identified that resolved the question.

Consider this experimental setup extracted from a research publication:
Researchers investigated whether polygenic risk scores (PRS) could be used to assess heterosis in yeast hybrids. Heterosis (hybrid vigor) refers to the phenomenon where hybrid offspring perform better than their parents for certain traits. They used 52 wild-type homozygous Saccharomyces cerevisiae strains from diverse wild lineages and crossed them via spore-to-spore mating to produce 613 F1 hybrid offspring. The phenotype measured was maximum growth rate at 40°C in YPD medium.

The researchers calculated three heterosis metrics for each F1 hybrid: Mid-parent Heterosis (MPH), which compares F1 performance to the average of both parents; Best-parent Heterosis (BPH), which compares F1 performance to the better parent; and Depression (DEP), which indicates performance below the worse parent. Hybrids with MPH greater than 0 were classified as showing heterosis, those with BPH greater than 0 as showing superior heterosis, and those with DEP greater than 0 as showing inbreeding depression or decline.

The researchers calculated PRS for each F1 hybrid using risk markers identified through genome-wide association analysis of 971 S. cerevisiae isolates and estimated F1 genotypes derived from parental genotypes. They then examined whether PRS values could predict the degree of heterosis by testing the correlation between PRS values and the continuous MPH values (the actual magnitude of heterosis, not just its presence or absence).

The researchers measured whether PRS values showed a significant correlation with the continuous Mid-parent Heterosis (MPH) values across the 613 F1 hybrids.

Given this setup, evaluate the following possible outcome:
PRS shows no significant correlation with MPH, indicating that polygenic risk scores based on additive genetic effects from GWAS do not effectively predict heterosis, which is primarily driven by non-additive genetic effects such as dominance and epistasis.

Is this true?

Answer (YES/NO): YES